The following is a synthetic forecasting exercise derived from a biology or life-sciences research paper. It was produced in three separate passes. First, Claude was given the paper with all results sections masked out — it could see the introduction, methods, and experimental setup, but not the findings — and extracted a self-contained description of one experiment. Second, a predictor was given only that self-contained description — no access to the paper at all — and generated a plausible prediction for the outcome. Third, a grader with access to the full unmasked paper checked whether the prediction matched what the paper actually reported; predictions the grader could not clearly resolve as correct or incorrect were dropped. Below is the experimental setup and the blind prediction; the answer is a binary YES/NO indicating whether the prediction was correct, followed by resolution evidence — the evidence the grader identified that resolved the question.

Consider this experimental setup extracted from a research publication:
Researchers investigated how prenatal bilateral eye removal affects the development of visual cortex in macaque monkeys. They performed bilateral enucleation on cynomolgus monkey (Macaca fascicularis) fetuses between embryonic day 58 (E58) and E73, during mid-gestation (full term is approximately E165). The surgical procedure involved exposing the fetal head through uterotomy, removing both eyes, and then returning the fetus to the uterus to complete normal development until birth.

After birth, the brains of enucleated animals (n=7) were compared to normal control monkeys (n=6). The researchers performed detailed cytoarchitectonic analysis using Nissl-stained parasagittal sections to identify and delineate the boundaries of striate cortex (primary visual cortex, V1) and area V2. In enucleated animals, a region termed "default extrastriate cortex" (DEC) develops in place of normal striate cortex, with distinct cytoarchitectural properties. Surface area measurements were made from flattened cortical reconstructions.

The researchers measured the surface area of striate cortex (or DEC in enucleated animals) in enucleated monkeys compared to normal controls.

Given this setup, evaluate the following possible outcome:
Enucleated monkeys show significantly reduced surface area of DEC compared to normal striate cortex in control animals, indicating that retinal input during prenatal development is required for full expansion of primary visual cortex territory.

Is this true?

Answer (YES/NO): NO